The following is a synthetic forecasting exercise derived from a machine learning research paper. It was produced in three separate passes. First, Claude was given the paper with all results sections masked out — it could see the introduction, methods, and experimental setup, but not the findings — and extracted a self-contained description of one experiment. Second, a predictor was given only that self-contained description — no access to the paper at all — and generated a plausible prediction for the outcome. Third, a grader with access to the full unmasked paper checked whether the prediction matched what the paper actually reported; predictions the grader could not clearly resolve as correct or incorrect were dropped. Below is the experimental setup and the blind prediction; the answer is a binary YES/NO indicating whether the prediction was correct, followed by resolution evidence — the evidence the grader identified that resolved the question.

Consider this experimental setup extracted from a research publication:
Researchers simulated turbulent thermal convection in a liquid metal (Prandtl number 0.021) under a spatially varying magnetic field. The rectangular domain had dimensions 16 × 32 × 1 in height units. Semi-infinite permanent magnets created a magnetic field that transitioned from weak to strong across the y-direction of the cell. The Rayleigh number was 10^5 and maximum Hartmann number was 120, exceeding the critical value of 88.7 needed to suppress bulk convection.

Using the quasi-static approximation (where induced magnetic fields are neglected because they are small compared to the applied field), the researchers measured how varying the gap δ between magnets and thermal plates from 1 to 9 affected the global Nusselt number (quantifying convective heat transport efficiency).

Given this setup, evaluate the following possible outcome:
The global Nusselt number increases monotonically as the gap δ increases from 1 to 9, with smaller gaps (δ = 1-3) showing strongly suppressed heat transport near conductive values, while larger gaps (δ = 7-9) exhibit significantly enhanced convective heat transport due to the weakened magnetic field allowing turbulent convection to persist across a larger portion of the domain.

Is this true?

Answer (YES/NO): NO